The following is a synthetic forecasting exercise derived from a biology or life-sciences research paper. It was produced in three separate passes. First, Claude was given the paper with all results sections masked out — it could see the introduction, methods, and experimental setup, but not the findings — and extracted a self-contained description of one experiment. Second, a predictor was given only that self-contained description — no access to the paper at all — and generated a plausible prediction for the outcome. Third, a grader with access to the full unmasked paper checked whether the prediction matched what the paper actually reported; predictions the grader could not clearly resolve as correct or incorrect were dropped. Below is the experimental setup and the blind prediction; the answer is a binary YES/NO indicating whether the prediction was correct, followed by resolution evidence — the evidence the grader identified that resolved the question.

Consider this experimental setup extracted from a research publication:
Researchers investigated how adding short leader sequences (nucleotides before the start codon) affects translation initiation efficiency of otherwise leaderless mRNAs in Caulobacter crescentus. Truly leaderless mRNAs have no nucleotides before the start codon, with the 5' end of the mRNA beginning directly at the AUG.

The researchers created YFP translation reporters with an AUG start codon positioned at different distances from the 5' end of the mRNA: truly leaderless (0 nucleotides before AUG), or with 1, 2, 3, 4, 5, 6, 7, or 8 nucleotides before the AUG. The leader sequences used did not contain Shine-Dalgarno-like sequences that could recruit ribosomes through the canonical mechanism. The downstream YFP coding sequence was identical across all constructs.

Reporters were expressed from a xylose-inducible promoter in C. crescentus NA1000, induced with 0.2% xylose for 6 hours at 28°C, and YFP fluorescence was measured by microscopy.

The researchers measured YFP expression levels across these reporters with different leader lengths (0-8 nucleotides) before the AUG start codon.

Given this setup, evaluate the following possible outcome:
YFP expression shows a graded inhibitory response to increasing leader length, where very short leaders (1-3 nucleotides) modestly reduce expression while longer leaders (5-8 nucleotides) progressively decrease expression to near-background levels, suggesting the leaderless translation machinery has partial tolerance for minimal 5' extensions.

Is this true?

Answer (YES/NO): NO